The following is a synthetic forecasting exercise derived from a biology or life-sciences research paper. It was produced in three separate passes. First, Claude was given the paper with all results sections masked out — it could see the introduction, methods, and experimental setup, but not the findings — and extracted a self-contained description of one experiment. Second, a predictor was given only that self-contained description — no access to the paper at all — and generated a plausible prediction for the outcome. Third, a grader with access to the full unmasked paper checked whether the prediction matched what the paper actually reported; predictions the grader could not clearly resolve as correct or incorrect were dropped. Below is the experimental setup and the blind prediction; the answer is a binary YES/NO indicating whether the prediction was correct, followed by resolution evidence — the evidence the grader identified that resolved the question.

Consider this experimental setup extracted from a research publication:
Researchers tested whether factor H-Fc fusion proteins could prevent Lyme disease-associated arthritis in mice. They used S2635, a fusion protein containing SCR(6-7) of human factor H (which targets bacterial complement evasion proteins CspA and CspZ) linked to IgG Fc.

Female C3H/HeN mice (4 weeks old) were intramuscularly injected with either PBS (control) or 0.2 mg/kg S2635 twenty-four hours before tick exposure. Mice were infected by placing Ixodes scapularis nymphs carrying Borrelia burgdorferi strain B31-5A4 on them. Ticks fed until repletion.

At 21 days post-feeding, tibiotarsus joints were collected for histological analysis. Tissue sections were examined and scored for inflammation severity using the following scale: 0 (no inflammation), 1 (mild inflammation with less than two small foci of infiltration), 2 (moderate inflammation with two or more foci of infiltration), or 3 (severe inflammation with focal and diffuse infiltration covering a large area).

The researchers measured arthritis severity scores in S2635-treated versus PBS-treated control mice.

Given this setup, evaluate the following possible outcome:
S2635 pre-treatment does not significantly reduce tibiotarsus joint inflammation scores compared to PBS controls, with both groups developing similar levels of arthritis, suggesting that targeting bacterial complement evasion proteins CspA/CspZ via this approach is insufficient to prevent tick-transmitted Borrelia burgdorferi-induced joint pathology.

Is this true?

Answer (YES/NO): NO